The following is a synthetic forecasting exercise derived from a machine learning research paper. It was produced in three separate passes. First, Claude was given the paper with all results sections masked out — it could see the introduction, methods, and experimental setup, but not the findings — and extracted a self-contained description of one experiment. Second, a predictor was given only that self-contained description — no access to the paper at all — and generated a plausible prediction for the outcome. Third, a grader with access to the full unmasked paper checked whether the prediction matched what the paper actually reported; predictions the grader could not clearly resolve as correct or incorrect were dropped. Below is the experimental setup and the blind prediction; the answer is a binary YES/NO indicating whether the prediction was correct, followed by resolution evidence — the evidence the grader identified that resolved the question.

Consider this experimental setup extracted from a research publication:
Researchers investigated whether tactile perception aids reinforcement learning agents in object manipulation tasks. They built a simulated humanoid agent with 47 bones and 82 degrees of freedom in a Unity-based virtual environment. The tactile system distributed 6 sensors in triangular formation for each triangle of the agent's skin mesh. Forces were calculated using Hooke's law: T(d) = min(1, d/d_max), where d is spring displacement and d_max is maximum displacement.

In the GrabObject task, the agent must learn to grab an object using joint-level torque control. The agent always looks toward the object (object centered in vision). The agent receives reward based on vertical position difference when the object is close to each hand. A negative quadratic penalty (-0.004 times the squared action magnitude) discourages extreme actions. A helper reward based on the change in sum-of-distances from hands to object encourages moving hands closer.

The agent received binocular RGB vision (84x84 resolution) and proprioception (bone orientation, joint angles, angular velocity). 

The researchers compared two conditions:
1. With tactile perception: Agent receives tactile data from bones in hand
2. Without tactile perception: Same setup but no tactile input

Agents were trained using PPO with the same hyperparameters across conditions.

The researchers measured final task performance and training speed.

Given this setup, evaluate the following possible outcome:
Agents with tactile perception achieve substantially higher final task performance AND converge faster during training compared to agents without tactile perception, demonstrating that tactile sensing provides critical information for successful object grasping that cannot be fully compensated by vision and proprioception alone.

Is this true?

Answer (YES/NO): YES